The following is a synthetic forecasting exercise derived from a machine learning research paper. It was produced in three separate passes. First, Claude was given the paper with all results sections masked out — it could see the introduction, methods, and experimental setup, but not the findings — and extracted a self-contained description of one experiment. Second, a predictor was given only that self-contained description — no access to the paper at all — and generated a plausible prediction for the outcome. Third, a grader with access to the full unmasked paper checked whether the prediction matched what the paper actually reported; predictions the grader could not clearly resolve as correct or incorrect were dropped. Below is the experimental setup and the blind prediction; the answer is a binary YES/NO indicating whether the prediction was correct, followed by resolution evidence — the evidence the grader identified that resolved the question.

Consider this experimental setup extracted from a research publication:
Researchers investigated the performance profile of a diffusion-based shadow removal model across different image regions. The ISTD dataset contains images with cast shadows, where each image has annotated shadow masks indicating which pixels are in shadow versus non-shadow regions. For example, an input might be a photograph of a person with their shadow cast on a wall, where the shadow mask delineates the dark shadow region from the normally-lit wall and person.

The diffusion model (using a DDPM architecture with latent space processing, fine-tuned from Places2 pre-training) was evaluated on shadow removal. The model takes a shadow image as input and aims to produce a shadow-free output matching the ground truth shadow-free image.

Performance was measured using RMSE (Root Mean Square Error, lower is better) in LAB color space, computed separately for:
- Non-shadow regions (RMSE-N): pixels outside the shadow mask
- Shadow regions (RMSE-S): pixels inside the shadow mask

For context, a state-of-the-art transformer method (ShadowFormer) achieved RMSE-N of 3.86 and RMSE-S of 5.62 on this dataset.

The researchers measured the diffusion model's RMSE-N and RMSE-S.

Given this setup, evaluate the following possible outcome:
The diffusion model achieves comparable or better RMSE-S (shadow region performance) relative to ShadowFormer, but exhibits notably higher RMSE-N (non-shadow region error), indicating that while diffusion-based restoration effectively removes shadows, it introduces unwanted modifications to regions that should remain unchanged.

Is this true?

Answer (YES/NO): NO